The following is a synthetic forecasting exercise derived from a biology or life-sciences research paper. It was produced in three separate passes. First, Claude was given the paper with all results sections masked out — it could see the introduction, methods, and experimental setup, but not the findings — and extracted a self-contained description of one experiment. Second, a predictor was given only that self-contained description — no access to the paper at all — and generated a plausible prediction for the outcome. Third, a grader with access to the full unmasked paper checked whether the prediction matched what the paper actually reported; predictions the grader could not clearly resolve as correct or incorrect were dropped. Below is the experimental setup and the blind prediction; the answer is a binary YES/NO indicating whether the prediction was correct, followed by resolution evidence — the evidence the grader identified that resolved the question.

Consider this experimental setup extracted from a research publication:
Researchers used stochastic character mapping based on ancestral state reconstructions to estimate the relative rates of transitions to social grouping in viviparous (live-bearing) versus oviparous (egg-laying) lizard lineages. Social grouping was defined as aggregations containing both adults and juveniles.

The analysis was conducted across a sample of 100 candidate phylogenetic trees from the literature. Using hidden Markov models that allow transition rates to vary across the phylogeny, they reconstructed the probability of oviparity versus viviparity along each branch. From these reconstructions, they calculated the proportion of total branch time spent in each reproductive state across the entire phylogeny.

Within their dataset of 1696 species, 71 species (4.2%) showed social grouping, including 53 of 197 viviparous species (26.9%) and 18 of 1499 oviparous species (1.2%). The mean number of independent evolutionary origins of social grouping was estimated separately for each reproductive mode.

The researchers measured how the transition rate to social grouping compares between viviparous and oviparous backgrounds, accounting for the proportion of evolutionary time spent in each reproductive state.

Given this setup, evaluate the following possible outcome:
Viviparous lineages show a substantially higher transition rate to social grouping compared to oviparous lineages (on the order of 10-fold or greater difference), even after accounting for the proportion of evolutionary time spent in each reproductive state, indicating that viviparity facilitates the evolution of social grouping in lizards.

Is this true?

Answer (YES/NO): YES